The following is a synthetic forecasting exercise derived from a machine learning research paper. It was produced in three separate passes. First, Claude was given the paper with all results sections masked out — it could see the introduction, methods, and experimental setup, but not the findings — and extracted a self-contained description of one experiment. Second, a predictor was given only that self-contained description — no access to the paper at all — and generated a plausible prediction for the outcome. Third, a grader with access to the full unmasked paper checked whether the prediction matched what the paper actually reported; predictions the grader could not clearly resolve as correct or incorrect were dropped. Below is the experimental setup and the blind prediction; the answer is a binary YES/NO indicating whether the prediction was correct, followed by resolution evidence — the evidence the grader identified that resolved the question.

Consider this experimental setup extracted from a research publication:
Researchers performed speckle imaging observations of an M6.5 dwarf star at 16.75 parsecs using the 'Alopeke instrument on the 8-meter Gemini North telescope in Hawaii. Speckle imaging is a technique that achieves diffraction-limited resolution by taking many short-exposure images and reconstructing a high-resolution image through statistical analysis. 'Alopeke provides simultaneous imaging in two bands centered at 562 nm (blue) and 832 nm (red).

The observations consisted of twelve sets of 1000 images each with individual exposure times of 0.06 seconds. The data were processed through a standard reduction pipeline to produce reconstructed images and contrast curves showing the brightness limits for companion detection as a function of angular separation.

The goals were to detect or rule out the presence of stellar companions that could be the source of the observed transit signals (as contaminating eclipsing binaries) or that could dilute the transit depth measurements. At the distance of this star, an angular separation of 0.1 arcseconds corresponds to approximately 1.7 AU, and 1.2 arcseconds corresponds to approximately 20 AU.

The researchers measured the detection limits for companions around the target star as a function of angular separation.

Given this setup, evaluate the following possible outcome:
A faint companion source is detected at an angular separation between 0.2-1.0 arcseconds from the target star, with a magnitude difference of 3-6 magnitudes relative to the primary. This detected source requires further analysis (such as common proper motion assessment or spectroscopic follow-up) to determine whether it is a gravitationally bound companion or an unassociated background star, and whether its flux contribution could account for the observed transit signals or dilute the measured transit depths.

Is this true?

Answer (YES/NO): NO